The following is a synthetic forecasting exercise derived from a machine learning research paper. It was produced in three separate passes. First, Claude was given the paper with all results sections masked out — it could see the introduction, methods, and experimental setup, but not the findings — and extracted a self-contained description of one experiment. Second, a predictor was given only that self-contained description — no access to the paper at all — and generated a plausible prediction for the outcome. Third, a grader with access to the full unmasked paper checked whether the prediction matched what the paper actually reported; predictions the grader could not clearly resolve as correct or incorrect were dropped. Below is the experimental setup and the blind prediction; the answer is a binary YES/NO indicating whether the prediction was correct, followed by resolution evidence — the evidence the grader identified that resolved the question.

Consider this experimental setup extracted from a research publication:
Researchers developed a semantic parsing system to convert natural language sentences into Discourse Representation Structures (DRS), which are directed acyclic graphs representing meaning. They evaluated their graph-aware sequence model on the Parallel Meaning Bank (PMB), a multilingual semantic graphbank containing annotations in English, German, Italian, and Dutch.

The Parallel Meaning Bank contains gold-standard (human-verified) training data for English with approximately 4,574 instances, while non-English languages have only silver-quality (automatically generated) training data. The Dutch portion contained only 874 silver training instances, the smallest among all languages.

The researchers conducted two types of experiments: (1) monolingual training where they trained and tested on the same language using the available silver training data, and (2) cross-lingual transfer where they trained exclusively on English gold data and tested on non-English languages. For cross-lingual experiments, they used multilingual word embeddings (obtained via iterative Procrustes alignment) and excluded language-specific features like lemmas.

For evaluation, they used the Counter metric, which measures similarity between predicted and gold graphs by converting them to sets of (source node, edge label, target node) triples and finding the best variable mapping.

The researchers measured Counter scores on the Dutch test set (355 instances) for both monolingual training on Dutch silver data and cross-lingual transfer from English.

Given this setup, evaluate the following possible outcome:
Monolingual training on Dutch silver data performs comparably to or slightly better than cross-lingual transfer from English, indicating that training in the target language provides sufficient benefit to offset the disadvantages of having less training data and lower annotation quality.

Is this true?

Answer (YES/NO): YES